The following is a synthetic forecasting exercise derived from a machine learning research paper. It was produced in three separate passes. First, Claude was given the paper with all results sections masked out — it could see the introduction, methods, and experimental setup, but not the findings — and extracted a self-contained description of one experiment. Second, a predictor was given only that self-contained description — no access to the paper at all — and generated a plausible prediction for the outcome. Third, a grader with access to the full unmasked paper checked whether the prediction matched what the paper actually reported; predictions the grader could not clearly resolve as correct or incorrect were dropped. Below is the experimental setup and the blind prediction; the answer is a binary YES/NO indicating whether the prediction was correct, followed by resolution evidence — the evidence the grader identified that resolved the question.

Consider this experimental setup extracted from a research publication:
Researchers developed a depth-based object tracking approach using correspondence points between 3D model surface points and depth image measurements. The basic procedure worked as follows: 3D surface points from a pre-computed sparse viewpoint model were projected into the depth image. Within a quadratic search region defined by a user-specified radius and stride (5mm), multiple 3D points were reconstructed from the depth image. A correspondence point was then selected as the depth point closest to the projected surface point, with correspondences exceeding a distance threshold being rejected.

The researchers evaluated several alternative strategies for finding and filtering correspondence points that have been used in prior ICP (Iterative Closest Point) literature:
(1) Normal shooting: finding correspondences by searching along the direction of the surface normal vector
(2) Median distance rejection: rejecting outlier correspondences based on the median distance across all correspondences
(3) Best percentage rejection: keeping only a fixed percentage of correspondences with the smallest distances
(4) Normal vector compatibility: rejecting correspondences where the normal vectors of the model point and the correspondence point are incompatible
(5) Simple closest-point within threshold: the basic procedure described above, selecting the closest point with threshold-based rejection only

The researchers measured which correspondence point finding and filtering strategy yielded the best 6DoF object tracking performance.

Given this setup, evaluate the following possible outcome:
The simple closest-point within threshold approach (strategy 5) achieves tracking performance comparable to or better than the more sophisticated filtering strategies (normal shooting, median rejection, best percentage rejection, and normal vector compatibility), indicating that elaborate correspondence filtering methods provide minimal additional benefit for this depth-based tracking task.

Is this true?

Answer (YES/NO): YES